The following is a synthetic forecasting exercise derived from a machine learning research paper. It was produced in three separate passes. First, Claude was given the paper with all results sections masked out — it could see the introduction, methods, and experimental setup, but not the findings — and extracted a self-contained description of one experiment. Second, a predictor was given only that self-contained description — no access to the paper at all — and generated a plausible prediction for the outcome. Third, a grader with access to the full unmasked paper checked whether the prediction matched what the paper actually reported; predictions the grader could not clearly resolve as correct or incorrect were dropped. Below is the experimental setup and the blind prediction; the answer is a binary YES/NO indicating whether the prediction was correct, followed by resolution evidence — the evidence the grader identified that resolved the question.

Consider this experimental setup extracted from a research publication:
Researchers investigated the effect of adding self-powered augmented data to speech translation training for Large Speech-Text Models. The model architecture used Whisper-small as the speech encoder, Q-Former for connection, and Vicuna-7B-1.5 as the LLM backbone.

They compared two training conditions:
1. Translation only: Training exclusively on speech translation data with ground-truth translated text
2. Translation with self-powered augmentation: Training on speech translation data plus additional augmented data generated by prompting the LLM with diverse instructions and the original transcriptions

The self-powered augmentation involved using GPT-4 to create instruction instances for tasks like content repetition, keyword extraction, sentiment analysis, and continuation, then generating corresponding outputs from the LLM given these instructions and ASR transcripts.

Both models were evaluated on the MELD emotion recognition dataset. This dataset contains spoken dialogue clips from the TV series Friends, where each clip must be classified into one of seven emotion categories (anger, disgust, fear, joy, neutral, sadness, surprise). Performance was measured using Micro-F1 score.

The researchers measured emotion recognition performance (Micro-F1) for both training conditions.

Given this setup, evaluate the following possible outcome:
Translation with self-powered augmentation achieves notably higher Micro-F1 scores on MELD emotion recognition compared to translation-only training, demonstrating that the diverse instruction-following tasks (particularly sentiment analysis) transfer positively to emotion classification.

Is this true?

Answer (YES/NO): YES